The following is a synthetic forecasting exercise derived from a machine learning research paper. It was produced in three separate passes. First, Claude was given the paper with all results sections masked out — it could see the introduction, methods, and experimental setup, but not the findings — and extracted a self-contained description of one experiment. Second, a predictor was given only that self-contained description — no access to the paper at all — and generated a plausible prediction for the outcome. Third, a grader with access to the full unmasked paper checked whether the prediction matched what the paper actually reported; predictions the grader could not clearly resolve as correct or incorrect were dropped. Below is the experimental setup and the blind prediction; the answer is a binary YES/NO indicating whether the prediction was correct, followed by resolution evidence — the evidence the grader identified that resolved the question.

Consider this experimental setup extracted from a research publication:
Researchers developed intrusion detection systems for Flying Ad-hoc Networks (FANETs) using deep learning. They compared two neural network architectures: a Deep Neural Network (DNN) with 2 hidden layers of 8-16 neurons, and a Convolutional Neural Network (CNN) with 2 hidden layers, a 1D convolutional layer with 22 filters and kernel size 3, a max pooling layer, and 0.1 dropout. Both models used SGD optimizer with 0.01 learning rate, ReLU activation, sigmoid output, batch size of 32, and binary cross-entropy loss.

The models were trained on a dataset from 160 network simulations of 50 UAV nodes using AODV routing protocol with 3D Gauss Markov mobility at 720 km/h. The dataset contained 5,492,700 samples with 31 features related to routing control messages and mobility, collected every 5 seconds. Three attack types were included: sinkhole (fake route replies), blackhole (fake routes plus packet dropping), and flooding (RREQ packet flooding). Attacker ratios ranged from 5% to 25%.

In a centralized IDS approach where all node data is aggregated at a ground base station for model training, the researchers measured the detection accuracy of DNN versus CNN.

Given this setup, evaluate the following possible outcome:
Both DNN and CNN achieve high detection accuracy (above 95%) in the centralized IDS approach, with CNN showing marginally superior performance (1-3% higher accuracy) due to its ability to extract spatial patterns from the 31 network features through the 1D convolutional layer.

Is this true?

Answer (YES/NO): NO